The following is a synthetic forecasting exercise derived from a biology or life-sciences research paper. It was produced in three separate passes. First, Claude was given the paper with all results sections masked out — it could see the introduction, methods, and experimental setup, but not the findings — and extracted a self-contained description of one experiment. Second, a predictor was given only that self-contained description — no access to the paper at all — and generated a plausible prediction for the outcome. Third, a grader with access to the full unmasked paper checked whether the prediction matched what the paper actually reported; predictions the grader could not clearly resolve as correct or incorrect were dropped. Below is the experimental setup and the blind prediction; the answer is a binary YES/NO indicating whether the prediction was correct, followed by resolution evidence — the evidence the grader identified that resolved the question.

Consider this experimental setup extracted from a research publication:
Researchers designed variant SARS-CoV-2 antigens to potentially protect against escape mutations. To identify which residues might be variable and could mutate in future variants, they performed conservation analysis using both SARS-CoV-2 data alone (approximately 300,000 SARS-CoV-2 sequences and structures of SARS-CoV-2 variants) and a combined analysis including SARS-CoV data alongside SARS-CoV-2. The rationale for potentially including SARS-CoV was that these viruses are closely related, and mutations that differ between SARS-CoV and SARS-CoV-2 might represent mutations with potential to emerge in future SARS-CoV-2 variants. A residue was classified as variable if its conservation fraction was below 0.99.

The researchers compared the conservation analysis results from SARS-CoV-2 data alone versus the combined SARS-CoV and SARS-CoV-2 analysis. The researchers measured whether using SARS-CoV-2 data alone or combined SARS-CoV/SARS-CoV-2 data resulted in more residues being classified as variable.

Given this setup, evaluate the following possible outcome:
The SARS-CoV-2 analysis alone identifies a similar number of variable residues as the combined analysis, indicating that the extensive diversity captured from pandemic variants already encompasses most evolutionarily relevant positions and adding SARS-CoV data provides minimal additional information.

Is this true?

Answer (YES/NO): NO